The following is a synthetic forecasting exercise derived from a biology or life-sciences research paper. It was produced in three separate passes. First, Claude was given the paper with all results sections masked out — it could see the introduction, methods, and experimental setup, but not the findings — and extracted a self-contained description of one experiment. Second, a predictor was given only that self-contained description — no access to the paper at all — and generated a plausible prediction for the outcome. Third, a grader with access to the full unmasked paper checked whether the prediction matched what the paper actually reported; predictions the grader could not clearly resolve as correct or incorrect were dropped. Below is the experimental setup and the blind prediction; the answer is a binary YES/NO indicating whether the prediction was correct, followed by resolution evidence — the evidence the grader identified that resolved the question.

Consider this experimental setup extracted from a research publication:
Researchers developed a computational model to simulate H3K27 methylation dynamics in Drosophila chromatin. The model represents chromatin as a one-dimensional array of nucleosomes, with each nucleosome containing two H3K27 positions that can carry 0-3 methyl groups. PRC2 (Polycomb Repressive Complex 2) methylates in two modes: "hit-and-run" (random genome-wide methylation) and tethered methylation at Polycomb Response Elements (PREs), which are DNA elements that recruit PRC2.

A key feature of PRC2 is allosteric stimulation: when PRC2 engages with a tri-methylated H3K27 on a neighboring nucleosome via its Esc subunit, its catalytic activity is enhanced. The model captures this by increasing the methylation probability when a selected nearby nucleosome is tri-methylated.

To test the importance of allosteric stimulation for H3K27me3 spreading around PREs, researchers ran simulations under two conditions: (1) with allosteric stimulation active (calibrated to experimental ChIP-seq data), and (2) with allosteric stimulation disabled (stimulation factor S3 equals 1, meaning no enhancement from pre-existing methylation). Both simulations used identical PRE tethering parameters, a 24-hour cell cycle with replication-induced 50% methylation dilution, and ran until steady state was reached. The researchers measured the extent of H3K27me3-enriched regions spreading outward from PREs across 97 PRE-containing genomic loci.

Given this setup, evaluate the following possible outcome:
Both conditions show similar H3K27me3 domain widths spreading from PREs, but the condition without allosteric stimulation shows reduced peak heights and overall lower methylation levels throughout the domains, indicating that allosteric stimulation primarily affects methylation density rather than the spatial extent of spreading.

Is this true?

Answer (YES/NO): NO